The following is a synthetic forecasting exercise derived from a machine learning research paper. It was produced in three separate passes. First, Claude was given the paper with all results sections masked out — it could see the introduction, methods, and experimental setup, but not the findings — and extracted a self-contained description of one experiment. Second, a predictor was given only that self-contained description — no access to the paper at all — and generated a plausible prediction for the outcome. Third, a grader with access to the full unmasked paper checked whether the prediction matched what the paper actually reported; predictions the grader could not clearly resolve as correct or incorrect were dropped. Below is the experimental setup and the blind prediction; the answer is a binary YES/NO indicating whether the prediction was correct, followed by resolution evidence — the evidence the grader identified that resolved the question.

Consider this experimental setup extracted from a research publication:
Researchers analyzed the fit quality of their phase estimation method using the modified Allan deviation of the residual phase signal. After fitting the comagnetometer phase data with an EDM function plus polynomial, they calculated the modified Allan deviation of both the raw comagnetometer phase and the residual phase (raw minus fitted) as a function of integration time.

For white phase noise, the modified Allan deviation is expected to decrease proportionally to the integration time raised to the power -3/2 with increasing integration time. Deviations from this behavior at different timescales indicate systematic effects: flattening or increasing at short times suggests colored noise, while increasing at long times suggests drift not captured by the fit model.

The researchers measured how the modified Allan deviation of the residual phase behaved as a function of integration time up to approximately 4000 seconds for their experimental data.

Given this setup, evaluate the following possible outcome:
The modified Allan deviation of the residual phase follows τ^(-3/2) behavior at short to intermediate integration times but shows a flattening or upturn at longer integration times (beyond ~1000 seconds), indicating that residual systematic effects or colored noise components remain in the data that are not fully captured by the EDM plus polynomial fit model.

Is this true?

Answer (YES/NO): NO